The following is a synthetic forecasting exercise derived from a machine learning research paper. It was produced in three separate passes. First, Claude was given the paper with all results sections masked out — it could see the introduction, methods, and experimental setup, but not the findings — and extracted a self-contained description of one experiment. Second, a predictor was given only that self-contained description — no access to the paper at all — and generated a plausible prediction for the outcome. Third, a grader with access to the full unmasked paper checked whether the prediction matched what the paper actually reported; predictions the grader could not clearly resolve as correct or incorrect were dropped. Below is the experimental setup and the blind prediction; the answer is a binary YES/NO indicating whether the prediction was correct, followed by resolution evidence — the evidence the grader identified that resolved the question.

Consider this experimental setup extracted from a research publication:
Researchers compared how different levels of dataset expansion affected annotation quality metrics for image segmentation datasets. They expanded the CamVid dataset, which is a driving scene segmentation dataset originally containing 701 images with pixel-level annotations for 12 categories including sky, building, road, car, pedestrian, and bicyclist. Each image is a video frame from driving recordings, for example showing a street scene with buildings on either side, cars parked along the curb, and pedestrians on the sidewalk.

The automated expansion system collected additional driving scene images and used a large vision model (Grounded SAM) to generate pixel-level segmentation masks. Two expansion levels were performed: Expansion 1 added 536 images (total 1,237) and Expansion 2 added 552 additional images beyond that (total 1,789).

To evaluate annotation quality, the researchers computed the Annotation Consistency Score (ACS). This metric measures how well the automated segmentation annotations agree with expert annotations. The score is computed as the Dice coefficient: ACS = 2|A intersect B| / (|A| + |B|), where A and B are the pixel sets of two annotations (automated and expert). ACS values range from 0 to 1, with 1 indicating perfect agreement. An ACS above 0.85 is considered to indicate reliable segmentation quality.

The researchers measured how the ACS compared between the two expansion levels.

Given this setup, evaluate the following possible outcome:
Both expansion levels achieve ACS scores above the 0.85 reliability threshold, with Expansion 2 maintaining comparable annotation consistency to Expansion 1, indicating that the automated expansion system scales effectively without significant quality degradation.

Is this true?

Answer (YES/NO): YES